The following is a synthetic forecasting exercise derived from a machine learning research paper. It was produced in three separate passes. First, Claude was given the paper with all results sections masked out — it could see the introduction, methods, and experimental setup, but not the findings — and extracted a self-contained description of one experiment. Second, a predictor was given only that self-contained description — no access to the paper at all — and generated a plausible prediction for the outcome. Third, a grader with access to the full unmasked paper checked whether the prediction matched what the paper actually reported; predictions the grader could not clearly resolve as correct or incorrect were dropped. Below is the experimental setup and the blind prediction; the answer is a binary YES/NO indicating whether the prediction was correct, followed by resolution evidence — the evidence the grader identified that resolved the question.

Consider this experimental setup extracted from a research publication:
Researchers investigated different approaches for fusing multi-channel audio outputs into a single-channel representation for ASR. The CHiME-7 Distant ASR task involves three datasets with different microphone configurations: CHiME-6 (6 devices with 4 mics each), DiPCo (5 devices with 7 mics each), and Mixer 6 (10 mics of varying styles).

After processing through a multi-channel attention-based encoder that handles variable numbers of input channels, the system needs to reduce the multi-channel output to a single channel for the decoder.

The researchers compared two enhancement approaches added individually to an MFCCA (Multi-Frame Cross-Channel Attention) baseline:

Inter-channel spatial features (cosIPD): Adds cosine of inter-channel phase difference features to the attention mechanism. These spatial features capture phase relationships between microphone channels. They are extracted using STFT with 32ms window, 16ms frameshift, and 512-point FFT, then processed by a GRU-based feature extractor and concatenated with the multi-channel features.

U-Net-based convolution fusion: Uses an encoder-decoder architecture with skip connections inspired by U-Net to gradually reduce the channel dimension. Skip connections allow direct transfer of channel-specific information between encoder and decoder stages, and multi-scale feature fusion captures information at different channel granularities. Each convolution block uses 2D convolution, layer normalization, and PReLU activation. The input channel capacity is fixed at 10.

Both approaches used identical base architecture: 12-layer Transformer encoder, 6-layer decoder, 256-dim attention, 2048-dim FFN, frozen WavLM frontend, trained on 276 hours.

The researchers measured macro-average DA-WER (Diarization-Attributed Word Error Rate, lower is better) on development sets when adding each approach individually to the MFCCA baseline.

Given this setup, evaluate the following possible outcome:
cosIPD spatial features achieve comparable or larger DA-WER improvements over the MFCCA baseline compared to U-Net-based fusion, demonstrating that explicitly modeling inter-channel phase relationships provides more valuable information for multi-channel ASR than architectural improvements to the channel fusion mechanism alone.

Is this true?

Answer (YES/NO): YES